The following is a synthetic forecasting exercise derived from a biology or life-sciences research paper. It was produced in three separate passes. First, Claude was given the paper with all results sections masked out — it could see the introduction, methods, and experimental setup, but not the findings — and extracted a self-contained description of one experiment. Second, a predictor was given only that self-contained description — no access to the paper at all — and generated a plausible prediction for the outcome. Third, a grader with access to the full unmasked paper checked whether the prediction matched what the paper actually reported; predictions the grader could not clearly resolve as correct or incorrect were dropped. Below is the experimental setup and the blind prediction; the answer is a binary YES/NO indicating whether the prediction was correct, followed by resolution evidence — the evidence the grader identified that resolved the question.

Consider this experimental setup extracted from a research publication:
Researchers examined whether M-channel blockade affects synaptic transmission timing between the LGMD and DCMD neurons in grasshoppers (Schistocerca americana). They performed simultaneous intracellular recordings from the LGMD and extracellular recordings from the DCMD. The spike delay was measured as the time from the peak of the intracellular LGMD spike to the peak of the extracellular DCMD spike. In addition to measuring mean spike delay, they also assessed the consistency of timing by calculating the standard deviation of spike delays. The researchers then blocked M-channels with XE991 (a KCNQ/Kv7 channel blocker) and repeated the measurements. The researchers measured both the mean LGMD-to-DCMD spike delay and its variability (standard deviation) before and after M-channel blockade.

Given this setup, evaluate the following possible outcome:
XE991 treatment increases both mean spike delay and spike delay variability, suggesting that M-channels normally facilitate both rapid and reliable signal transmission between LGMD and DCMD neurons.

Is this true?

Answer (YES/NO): YES